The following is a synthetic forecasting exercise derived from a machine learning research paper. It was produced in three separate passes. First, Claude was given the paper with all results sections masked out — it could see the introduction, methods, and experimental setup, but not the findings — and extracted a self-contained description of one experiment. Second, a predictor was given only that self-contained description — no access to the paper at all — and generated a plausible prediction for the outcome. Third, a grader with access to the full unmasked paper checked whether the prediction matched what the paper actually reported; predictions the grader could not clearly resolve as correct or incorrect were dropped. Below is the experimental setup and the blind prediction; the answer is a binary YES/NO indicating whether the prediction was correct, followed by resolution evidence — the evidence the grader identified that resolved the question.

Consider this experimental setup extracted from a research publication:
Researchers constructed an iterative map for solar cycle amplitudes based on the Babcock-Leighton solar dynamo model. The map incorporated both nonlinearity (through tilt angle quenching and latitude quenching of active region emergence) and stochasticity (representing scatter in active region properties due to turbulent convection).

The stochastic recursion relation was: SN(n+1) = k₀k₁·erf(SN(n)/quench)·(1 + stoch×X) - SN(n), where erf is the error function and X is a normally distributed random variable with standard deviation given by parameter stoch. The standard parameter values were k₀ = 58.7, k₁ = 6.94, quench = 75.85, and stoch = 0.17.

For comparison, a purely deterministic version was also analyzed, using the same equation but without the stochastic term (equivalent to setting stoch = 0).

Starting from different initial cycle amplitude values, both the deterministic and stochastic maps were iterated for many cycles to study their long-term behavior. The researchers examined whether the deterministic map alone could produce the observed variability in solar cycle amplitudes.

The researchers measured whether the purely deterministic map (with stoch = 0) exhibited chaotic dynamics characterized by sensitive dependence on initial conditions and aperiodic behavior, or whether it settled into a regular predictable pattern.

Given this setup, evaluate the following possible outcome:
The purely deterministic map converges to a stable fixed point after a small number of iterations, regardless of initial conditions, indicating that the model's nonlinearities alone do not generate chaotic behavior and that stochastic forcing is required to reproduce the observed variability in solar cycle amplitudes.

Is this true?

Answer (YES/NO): NO